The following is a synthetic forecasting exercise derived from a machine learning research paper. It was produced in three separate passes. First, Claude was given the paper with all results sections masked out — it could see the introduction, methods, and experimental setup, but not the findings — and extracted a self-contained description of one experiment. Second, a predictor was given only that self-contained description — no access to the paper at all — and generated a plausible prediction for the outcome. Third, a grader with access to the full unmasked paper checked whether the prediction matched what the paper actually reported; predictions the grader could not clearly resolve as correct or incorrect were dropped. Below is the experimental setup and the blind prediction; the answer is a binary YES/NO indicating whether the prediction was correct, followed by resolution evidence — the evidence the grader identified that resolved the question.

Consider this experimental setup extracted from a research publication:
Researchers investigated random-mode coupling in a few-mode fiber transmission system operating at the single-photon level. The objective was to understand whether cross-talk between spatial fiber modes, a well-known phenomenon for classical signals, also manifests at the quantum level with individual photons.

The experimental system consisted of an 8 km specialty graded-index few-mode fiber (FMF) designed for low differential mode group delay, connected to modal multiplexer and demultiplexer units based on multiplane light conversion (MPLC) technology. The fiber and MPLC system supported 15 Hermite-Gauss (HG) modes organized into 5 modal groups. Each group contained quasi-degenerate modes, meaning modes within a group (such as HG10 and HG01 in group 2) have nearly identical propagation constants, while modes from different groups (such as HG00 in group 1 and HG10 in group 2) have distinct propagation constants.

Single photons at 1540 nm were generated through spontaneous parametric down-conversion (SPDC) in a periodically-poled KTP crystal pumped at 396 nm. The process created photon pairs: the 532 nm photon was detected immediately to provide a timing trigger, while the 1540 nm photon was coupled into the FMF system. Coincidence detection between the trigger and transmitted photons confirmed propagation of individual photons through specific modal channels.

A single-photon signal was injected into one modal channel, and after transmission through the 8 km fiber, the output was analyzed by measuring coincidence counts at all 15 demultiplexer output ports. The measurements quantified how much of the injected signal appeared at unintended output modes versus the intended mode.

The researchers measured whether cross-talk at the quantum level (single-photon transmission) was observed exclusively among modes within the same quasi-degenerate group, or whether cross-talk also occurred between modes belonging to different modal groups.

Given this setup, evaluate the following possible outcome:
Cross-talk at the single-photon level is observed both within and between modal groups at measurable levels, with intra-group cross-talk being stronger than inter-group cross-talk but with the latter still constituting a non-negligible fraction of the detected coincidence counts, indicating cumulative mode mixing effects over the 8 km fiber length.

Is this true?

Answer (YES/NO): YES